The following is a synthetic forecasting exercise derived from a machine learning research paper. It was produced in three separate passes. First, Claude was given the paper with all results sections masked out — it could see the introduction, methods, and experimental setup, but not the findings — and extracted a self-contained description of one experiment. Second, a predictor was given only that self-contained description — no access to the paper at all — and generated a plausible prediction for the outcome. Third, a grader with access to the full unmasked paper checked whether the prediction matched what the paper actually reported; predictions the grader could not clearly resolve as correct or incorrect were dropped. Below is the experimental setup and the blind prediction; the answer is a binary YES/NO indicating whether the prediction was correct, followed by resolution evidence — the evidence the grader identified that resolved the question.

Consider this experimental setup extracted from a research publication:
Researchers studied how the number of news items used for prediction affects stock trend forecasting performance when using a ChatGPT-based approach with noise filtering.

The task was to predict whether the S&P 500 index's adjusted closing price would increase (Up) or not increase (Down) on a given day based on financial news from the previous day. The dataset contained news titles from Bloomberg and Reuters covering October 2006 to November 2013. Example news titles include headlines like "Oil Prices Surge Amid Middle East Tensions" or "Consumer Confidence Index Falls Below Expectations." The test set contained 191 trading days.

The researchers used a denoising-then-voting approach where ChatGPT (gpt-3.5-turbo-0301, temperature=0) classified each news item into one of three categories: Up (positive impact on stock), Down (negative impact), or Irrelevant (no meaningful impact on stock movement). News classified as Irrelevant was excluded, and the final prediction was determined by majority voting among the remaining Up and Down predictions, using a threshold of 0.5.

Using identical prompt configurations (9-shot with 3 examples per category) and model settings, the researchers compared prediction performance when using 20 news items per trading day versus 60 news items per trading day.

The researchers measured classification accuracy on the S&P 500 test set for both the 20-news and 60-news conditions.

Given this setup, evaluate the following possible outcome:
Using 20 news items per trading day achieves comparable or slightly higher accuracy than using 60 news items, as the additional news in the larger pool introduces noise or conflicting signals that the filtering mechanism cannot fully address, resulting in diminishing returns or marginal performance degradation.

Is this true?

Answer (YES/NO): NO